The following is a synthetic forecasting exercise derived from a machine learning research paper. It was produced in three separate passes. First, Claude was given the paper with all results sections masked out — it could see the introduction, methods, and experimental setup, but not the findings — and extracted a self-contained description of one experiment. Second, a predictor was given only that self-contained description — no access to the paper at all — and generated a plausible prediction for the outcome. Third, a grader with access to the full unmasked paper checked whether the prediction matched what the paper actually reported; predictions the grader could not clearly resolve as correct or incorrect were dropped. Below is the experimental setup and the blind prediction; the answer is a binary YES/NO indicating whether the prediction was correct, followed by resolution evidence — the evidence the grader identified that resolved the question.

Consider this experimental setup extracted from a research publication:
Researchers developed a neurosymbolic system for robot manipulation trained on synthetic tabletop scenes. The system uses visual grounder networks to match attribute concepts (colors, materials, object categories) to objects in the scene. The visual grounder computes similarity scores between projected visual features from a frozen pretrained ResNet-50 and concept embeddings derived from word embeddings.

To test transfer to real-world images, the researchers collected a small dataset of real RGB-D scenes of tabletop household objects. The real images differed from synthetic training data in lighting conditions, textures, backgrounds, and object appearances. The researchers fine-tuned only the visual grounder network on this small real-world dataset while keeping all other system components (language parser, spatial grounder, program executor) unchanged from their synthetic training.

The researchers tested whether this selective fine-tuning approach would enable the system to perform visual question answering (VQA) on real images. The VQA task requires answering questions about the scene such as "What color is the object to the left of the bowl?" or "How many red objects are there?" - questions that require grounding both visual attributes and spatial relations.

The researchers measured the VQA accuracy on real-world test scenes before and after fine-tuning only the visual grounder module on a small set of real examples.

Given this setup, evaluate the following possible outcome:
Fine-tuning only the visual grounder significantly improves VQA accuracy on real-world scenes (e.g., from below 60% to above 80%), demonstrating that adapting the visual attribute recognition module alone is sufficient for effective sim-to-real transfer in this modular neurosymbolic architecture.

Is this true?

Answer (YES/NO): YES